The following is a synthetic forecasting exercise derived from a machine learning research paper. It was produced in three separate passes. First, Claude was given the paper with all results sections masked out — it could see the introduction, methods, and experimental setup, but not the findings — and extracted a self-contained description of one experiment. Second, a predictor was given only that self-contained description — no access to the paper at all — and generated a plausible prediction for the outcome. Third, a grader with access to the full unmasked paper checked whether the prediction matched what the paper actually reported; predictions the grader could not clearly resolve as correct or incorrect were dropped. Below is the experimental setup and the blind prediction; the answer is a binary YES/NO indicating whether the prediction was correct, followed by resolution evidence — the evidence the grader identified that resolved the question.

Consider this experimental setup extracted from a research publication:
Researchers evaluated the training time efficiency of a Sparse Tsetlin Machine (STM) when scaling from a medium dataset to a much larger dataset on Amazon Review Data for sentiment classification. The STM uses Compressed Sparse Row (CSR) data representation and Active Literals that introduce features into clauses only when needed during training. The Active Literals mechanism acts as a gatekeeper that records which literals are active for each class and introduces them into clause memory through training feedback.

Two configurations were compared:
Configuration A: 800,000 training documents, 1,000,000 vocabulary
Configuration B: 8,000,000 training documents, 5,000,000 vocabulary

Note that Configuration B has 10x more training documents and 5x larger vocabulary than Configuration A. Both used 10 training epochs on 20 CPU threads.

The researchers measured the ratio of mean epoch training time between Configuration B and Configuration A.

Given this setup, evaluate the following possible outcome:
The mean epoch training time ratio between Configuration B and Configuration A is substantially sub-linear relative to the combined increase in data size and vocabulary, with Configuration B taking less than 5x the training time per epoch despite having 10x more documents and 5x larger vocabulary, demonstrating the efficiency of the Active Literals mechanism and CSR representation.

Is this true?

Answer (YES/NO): NO